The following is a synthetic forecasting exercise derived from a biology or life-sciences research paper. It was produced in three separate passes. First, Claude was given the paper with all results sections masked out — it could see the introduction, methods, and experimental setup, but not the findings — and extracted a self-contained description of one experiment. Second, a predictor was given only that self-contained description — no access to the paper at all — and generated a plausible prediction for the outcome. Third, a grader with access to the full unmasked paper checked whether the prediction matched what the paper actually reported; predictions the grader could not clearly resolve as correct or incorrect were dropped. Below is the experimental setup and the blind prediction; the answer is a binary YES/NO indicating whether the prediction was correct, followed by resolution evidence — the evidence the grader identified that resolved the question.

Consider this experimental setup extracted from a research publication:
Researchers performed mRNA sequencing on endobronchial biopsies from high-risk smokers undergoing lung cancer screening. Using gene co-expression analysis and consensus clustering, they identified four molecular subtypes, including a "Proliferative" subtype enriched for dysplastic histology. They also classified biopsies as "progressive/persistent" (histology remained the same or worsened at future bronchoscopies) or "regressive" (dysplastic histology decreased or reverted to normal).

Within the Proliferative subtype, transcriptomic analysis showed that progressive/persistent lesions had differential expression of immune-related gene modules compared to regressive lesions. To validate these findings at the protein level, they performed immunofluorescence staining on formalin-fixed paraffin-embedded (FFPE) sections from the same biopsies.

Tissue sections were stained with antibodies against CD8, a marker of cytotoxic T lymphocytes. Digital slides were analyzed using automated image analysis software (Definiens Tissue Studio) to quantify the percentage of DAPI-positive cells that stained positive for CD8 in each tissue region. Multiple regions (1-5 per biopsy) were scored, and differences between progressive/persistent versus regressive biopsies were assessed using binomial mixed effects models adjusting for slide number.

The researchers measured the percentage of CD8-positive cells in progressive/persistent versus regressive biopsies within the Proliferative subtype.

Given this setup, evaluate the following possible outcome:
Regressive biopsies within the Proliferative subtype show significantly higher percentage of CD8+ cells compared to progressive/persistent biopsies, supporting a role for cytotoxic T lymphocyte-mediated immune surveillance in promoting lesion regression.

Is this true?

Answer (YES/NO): YES